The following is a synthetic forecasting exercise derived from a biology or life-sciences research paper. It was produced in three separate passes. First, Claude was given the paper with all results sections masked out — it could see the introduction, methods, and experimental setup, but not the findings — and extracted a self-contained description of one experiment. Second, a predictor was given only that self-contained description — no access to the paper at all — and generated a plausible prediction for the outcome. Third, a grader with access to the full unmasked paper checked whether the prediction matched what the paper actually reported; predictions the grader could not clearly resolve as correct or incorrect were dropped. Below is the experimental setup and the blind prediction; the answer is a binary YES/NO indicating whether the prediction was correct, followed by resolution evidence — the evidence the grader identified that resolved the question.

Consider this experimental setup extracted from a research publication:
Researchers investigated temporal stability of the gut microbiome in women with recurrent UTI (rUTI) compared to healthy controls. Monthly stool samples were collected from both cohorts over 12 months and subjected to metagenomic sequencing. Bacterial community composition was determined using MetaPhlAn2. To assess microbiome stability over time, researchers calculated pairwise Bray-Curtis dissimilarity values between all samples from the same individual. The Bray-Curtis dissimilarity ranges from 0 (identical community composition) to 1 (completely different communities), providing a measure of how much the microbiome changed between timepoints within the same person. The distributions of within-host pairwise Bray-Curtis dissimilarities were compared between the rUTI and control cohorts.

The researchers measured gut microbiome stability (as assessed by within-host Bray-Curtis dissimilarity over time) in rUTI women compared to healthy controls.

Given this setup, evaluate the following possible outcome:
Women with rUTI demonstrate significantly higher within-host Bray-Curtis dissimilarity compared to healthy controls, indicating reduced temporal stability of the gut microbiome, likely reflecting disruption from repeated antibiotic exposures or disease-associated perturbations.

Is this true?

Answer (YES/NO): NO